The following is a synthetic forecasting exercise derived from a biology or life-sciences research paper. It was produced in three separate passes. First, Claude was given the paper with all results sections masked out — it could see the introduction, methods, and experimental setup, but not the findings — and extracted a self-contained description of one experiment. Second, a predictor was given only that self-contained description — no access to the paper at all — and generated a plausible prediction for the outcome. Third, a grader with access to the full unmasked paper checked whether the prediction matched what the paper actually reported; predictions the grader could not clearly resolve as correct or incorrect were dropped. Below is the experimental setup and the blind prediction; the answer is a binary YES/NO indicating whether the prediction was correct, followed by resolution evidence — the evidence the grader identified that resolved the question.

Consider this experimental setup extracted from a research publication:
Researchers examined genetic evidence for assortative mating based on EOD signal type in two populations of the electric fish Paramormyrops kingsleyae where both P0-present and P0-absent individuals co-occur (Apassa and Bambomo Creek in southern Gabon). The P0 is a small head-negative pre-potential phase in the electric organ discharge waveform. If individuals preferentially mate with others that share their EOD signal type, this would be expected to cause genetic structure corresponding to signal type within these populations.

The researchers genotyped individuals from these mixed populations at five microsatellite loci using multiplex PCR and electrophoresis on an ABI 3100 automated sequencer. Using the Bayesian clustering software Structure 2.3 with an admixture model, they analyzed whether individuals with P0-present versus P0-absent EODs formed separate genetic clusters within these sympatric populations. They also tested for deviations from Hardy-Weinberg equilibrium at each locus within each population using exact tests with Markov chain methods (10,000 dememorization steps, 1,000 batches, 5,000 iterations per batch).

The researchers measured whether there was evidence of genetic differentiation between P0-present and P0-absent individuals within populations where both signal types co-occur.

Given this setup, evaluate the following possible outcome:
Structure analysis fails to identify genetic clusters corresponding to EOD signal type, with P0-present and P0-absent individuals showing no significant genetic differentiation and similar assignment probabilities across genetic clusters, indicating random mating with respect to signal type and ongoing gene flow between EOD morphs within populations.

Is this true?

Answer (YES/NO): YES